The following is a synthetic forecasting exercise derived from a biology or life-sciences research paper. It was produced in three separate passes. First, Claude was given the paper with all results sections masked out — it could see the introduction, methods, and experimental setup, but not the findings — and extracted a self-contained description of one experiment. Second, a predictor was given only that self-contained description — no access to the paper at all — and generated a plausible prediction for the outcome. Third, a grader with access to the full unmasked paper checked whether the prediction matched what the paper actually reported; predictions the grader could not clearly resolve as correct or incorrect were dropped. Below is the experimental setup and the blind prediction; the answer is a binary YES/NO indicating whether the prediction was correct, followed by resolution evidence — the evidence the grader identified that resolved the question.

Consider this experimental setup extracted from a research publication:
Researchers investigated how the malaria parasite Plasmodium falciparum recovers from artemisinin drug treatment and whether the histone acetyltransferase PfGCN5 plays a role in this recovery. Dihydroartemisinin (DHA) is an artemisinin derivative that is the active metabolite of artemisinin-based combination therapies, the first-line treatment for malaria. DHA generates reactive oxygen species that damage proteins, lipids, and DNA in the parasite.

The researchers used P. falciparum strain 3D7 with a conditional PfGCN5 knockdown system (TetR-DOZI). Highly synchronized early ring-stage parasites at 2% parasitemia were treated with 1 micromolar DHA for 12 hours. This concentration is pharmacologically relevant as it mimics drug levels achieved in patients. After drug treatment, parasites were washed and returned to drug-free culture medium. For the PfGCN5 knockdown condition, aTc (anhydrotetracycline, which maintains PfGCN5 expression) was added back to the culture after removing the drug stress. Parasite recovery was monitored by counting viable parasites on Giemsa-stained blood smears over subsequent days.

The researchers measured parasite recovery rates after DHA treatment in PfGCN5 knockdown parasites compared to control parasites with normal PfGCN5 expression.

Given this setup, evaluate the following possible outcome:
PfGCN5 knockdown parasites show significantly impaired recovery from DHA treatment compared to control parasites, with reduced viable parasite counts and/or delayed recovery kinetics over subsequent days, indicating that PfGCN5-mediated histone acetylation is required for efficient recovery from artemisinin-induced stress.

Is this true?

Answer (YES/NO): YES